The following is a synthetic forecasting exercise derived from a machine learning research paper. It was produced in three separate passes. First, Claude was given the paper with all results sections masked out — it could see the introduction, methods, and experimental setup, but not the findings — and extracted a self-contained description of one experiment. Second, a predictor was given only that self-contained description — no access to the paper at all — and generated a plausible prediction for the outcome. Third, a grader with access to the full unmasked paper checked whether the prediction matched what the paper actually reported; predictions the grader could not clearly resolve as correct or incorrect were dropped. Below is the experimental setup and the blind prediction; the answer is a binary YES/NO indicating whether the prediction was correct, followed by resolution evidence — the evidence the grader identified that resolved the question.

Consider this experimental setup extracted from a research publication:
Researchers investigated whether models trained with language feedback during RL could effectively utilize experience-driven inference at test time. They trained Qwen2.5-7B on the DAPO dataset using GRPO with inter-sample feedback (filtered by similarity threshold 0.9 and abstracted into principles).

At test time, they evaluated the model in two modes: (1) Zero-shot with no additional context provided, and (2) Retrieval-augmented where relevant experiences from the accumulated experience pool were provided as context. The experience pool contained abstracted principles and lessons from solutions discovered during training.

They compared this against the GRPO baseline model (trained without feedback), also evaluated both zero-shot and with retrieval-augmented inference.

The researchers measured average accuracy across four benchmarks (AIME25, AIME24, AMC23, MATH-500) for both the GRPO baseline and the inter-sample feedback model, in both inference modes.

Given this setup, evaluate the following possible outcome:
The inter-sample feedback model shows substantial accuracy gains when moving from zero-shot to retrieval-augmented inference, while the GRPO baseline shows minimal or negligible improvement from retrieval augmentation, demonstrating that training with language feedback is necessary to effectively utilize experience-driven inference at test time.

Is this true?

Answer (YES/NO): NO